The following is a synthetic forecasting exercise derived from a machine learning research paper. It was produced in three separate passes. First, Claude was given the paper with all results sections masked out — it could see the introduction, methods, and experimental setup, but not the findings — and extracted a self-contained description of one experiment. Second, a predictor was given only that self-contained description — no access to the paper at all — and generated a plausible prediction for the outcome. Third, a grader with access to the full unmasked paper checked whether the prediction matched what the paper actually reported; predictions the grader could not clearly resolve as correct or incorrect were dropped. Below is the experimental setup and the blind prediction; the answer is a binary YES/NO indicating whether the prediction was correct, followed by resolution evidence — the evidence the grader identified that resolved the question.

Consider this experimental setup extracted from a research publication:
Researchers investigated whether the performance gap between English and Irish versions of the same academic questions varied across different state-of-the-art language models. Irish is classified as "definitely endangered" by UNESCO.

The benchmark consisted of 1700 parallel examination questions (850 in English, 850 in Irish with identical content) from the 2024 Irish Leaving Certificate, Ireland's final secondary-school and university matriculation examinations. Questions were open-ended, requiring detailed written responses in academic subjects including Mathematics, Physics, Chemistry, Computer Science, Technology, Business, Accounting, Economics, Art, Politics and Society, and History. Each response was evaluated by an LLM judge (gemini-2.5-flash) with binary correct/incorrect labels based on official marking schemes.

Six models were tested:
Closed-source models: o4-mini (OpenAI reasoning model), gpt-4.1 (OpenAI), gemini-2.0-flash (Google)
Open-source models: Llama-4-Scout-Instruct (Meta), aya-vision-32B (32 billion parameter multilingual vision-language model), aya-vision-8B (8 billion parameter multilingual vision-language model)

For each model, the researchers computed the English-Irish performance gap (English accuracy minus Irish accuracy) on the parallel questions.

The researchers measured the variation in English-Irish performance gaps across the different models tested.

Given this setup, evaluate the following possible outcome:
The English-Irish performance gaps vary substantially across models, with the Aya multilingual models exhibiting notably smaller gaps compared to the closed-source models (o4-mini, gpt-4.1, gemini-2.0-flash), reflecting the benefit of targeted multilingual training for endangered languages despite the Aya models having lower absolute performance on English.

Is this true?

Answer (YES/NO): NO